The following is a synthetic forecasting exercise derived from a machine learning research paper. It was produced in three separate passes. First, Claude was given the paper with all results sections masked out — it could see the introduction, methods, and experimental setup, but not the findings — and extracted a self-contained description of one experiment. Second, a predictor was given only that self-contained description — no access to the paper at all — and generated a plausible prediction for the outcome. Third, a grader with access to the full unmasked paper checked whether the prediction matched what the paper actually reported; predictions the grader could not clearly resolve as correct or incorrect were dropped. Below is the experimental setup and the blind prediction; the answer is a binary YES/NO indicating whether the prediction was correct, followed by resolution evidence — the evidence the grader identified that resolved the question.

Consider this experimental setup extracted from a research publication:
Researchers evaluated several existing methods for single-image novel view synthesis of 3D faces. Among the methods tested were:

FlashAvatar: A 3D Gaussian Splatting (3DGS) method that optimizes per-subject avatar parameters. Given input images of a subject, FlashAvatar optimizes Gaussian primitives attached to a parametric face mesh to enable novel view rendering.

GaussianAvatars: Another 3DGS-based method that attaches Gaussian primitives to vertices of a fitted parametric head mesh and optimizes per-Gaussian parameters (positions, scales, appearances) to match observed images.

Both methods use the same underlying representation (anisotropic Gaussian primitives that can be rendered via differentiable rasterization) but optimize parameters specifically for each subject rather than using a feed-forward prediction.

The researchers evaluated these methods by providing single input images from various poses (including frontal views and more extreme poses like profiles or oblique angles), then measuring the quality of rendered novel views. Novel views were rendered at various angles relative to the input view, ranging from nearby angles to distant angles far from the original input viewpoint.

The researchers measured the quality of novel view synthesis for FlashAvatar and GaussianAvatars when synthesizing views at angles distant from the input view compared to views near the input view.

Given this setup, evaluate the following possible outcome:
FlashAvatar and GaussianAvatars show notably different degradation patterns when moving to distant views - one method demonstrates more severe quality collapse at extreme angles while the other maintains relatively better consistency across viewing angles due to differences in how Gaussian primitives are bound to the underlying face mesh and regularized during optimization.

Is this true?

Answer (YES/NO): NO